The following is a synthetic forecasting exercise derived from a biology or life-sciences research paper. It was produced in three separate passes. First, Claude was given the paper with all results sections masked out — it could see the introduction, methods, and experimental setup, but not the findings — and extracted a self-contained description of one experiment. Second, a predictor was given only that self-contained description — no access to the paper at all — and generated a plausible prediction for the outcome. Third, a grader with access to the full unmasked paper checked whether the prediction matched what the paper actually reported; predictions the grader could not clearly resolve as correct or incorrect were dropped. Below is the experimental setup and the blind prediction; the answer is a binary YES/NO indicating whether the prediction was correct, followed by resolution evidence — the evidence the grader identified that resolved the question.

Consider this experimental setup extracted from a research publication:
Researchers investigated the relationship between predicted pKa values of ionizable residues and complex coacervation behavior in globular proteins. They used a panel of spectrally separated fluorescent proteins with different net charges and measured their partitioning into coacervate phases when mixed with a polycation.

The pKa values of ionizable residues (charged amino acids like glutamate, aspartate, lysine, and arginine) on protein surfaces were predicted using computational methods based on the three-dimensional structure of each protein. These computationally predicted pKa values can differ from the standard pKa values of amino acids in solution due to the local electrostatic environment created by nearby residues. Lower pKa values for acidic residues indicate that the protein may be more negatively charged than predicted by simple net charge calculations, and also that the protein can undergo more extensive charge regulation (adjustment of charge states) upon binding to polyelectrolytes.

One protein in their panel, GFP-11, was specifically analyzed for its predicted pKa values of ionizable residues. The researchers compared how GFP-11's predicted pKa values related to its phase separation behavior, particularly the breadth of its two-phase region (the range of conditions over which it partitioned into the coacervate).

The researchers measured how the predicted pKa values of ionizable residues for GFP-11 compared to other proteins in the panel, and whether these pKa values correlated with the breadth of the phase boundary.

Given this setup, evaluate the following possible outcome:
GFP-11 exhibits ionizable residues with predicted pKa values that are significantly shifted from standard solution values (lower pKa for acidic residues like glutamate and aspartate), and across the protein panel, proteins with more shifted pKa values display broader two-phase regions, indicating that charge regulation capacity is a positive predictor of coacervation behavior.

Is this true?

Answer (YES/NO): NO